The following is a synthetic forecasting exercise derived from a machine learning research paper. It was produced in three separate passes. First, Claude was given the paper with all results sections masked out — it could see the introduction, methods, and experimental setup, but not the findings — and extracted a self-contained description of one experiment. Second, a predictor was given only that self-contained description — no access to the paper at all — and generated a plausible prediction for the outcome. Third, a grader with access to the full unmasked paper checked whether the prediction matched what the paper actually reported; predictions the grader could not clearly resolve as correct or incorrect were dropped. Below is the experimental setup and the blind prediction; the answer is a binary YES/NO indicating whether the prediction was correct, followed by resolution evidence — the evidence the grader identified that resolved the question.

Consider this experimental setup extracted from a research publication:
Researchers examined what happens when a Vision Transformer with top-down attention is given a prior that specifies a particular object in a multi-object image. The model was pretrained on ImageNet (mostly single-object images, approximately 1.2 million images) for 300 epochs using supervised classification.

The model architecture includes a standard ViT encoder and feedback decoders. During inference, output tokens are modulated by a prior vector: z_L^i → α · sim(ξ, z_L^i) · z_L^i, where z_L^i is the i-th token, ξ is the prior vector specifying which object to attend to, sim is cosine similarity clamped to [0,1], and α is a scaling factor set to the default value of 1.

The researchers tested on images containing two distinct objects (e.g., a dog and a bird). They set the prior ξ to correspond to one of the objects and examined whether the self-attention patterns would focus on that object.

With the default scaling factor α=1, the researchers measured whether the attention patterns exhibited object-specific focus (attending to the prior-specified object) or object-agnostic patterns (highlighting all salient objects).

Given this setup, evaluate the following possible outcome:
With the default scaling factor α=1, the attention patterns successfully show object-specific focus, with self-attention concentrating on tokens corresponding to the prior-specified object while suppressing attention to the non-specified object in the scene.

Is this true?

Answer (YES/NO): NO